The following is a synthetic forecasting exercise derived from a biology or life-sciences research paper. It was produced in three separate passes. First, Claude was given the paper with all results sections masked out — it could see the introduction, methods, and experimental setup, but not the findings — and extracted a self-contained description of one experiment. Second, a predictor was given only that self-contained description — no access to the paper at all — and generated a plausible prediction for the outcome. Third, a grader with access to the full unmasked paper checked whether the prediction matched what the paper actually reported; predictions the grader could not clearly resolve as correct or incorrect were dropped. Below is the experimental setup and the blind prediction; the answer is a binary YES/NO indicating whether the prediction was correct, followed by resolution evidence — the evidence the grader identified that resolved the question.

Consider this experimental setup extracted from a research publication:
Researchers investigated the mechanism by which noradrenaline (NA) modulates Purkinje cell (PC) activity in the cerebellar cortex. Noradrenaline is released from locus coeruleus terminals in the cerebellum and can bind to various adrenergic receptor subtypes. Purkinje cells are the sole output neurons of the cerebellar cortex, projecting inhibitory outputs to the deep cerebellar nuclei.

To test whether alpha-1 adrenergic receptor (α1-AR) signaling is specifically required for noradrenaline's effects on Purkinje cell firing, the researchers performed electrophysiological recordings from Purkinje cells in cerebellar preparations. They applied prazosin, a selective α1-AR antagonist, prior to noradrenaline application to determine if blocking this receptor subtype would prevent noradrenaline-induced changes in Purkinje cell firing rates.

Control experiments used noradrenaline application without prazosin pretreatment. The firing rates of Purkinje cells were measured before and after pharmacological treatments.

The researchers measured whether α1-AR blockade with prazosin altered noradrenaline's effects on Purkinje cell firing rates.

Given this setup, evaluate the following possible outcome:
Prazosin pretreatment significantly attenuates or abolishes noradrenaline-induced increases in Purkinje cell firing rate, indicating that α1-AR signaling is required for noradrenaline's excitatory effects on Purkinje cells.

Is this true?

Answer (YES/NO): NO